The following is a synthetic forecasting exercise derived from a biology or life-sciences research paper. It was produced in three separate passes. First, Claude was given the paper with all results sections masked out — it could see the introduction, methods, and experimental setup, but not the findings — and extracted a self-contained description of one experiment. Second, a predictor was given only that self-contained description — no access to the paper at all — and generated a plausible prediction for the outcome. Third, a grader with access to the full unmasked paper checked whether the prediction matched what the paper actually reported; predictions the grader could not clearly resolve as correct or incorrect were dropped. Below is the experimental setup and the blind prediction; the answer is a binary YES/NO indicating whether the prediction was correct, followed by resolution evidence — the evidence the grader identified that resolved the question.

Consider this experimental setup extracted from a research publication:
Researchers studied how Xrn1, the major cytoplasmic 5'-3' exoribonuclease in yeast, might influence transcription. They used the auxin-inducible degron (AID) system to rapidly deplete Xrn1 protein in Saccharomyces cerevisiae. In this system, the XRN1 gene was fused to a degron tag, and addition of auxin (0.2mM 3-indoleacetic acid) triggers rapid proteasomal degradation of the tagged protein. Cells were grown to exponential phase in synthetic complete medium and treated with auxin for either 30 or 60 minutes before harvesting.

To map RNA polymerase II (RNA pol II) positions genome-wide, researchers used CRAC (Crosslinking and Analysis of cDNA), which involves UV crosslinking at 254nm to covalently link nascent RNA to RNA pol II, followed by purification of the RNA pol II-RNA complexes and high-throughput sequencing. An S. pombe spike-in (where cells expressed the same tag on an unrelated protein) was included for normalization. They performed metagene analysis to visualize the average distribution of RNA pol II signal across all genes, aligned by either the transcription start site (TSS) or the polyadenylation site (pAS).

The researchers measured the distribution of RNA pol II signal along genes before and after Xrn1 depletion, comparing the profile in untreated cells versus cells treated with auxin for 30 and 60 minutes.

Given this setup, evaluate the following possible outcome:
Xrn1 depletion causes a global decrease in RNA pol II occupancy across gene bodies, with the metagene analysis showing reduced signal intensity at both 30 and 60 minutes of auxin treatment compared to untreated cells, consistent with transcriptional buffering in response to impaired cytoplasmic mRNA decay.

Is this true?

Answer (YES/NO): NO